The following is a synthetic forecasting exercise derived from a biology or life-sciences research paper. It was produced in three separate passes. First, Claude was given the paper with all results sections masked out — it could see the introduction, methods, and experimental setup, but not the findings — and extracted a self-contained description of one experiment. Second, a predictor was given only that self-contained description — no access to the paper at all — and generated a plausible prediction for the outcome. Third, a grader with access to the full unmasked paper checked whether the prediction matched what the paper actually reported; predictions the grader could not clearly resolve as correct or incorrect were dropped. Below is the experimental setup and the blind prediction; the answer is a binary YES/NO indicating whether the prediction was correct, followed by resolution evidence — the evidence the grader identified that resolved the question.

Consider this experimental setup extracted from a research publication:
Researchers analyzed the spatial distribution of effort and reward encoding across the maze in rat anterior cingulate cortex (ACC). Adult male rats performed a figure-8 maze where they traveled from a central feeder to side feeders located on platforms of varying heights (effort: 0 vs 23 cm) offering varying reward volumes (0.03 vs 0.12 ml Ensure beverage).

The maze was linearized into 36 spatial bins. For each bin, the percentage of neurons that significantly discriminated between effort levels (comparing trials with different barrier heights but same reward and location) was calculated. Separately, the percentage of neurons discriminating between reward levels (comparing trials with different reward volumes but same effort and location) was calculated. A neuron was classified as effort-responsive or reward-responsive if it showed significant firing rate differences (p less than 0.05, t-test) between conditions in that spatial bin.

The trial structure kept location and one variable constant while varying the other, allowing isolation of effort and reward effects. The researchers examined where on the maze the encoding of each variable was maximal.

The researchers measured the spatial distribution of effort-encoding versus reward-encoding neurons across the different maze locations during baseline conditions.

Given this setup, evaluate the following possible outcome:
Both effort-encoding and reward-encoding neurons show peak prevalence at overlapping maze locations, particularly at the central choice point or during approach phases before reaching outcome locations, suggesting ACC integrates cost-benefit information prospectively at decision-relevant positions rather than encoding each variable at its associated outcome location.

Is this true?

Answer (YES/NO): NO